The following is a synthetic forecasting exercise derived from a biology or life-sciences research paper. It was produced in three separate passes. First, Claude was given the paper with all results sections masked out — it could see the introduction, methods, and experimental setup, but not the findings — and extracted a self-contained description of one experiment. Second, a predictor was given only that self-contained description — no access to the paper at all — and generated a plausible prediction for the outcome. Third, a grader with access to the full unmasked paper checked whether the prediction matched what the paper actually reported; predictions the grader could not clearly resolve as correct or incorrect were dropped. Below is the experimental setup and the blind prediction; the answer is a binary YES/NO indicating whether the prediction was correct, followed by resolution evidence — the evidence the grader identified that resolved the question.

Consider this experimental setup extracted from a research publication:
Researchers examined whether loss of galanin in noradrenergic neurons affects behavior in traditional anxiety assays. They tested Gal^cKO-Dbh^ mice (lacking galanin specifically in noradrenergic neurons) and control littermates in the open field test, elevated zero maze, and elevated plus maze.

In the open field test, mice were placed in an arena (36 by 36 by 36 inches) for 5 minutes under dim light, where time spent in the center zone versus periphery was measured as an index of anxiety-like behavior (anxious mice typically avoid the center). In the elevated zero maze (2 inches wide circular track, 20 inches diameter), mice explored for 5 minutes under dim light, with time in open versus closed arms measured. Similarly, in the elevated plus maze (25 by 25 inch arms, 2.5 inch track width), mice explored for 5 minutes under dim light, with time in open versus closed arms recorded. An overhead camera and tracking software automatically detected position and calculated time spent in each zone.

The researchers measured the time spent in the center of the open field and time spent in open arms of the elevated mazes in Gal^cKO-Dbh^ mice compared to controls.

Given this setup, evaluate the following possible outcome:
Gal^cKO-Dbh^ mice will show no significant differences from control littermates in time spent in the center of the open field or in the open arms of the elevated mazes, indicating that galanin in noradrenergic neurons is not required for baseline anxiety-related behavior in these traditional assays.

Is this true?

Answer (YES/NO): YES